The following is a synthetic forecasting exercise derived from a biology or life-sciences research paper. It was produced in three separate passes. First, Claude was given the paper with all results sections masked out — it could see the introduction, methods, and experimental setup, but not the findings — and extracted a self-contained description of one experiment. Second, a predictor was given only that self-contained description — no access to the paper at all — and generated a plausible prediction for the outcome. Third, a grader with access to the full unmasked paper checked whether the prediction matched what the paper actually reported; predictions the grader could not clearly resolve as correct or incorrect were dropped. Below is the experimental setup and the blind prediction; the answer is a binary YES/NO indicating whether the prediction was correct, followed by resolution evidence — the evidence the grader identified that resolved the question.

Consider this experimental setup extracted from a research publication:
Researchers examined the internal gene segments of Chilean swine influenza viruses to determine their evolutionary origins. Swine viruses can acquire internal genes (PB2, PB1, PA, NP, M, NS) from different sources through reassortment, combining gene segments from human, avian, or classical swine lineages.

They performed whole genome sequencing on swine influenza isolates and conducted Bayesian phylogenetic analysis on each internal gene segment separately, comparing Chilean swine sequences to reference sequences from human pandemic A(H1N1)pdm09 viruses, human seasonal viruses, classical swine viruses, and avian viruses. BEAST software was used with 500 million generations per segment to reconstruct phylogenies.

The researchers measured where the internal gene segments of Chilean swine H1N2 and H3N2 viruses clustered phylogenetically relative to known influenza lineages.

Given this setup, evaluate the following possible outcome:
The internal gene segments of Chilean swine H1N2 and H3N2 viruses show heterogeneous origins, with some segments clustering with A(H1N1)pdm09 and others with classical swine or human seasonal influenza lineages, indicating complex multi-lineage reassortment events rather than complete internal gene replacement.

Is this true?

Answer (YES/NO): NO